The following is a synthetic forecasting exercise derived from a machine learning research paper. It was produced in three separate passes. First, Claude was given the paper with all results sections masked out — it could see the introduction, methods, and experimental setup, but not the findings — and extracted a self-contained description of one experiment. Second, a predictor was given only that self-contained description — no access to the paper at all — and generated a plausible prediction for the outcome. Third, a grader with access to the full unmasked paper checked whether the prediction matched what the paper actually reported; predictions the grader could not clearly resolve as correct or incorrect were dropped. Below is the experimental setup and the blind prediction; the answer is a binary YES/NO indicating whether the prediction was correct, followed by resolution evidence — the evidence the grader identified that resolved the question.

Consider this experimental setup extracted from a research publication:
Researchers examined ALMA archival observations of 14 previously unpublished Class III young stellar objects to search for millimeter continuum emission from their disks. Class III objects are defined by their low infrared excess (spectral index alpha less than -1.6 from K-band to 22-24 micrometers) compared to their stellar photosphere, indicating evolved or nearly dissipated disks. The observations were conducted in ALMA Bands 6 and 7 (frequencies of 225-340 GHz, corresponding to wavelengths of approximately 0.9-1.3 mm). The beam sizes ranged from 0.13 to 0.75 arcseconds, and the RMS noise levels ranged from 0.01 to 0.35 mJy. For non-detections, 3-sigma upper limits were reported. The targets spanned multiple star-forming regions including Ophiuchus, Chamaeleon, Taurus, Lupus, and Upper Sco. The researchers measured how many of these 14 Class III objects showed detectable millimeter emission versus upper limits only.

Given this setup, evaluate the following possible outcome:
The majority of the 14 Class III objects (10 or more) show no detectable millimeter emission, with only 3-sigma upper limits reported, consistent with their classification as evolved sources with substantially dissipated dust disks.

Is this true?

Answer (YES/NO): YES